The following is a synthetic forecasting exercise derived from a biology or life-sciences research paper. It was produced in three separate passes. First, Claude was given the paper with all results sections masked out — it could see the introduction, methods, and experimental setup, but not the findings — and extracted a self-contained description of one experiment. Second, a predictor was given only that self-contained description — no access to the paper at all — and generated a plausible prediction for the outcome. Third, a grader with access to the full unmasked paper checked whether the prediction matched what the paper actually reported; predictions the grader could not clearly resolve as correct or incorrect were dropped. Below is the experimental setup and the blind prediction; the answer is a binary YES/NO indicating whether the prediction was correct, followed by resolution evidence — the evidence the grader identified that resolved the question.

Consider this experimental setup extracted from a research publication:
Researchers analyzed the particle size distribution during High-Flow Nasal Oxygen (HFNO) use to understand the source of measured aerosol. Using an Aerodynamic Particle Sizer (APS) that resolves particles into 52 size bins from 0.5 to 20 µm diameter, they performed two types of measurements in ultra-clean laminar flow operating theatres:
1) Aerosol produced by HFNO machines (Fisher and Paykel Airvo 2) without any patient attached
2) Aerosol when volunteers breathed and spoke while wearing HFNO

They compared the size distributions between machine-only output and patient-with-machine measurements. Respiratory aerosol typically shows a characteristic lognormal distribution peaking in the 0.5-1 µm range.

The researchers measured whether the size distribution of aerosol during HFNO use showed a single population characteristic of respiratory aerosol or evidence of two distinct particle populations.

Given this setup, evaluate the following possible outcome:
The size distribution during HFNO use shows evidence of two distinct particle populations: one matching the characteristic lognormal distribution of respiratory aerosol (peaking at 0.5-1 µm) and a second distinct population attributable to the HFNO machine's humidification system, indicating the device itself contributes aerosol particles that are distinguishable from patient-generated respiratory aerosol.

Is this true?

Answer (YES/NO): YES